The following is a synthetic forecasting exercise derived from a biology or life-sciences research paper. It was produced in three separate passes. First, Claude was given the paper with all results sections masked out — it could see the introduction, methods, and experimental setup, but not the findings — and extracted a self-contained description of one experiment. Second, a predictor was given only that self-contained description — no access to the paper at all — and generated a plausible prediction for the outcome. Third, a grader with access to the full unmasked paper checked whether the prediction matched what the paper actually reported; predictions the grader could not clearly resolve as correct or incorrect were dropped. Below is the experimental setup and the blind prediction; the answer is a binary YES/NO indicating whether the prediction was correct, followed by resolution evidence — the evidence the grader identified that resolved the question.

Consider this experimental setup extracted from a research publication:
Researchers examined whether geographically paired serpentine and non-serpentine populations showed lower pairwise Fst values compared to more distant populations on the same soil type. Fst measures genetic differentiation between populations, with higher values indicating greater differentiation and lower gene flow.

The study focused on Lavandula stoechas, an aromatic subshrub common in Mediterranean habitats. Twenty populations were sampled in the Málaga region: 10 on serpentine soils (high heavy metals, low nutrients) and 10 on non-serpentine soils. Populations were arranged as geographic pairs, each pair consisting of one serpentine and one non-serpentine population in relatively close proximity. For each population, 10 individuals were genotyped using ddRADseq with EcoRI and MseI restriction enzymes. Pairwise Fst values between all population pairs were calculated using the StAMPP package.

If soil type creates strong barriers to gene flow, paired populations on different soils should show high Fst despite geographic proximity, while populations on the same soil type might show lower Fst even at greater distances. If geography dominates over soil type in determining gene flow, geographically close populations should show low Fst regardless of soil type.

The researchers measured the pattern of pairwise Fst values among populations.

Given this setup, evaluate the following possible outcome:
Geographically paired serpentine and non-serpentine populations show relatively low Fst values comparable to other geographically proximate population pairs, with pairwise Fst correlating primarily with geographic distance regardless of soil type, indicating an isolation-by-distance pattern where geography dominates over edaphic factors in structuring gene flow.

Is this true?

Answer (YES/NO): NO